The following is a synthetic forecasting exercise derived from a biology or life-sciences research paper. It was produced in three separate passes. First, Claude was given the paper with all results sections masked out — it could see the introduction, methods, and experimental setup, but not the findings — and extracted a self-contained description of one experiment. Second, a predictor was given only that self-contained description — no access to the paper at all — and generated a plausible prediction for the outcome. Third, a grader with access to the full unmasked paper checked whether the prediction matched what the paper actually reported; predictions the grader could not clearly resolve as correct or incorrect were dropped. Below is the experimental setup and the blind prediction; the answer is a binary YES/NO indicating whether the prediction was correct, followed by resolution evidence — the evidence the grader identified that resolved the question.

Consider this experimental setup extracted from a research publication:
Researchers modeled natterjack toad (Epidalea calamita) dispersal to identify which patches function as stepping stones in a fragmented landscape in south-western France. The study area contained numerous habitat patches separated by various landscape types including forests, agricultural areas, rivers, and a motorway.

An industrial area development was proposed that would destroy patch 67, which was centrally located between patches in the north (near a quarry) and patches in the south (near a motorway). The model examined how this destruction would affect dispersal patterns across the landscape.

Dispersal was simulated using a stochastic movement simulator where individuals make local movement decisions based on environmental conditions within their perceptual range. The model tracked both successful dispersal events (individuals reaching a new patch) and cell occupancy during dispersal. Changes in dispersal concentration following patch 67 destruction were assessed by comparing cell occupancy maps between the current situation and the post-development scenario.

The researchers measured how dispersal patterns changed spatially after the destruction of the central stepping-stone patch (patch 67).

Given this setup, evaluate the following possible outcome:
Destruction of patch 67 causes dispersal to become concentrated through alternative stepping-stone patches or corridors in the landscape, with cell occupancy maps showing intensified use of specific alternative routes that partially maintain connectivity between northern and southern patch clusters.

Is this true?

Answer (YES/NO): YES